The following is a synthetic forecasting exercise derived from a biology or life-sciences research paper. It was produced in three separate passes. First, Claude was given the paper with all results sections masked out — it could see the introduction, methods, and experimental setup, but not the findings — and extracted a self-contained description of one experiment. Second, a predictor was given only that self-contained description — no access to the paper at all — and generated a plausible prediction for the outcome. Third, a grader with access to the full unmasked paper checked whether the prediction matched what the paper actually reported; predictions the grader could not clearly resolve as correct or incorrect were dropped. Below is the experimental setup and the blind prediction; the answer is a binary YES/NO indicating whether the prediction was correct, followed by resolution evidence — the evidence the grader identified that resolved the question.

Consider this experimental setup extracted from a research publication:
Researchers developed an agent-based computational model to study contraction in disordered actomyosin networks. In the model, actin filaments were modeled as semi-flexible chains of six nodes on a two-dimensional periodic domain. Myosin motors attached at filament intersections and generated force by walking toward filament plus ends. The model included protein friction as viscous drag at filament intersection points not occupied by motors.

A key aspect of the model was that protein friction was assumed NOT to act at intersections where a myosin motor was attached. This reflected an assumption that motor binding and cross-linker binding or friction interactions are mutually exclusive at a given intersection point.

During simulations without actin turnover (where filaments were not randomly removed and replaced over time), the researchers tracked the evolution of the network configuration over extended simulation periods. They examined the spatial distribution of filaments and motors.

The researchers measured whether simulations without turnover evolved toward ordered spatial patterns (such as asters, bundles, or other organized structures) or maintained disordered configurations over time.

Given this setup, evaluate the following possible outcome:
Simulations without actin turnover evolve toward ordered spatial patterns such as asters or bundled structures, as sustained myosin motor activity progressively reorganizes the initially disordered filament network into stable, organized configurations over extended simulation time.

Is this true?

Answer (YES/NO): YES